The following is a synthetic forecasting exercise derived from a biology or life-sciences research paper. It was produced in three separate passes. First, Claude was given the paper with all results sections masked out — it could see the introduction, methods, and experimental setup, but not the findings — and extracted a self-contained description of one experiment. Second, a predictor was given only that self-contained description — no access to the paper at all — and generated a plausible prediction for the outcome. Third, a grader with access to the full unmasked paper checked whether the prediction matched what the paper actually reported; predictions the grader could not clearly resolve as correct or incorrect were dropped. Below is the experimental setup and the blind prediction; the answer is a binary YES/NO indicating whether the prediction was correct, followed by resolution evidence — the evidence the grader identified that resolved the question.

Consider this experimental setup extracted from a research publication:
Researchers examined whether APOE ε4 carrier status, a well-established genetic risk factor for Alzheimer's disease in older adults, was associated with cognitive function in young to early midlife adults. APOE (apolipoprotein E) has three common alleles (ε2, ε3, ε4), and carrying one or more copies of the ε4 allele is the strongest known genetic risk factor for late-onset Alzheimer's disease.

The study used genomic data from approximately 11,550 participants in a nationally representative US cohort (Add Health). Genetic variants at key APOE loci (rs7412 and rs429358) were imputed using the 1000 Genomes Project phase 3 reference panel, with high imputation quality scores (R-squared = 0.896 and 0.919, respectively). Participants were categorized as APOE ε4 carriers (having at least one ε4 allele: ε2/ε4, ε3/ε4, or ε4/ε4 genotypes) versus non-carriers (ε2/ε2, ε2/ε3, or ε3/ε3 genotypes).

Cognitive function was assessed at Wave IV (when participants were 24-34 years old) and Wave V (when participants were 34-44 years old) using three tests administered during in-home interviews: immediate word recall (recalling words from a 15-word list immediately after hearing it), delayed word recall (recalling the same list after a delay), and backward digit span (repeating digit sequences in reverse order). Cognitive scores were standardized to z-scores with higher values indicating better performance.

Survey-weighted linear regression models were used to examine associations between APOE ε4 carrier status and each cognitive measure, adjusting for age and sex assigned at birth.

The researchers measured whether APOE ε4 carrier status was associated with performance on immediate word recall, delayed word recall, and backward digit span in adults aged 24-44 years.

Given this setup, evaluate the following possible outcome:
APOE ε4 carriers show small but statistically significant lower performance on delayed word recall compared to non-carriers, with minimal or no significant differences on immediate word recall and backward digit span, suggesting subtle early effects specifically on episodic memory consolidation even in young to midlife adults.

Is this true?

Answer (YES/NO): NO